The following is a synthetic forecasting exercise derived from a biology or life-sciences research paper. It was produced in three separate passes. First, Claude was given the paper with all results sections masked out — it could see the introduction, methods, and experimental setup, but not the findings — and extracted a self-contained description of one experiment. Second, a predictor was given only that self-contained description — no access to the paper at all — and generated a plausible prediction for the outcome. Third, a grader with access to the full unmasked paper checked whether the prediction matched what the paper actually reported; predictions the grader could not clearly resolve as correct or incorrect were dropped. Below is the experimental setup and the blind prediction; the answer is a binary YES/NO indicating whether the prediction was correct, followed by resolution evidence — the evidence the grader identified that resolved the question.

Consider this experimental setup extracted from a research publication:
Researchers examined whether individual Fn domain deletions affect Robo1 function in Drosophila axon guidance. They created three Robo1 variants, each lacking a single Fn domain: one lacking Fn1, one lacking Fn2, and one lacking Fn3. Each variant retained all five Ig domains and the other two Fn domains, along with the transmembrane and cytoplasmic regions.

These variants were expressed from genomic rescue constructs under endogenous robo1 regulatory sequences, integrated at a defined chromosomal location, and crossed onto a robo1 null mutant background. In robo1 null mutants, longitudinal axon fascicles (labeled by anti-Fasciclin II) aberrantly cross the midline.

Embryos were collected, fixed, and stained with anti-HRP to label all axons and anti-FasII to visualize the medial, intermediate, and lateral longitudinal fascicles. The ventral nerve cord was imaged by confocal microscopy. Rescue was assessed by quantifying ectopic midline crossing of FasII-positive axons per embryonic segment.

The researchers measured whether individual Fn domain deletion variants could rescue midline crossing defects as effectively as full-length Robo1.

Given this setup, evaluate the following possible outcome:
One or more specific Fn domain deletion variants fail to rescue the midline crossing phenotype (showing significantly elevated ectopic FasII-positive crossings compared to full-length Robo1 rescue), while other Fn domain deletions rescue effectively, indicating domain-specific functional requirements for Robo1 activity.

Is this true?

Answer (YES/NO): NO